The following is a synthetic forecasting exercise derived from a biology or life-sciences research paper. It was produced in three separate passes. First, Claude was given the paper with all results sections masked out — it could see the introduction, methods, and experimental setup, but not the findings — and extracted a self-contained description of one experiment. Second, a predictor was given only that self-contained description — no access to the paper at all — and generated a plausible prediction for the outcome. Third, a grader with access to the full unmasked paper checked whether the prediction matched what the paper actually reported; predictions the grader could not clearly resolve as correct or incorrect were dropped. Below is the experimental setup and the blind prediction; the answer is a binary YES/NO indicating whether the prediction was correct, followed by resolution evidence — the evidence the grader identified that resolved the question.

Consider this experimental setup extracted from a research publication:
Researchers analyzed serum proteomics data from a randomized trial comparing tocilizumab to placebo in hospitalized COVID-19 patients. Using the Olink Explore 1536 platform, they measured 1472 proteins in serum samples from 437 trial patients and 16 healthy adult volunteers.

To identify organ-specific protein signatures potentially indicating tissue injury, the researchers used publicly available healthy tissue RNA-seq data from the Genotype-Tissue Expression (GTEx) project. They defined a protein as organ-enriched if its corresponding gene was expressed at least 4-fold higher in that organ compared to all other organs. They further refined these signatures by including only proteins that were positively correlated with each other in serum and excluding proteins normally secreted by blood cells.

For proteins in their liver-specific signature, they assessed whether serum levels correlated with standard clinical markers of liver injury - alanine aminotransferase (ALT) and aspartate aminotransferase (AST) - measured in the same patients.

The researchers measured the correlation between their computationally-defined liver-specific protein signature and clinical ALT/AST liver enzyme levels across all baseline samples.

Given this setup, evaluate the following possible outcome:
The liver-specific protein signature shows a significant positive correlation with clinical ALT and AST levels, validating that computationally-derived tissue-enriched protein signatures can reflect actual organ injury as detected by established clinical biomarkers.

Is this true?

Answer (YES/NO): YES